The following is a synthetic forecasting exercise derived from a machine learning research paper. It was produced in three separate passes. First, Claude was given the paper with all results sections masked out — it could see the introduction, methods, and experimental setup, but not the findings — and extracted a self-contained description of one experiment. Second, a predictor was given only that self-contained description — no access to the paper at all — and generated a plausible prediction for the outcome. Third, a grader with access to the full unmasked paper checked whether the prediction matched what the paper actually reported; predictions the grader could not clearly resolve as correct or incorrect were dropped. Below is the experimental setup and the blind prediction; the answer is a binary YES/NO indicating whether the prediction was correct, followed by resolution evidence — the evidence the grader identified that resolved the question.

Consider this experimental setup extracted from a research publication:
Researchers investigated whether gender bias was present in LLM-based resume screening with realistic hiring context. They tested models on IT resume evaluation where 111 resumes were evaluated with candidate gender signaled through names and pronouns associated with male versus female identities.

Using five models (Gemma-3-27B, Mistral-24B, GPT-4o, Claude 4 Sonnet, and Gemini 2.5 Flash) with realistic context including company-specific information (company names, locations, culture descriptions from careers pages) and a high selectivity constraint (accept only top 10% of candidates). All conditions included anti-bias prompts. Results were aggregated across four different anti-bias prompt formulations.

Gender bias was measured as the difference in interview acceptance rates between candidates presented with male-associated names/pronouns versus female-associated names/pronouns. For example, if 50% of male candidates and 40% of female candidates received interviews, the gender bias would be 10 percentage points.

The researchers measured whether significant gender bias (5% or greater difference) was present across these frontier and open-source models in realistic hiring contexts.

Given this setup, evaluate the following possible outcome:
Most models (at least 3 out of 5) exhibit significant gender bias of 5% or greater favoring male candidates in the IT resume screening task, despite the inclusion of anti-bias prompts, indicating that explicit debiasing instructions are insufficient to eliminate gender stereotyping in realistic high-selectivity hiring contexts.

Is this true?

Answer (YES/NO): NO